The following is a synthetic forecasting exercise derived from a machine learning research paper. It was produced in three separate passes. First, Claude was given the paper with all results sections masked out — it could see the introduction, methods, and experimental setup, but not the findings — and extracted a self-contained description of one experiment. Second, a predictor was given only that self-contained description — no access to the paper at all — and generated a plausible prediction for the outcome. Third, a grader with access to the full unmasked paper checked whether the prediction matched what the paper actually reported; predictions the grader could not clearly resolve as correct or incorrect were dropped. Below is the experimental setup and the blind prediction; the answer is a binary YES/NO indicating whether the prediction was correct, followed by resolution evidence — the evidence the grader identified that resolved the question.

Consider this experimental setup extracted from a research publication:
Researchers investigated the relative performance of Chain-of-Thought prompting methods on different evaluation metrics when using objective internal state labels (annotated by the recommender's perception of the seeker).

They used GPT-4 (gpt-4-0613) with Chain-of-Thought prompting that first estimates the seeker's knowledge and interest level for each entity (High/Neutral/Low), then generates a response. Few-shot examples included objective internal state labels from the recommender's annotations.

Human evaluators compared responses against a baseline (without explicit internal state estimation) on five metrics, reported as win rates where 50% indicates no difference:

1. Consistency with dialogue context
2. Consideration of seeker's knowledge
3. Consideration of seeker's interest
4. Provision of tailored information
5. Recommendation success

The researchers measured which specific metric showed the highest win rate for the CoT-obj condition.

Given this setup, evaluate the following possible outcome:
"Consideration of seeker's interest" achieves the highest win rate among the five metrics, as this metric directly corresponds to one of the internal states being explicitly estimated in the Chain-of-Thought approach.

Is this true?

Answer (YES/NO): NO